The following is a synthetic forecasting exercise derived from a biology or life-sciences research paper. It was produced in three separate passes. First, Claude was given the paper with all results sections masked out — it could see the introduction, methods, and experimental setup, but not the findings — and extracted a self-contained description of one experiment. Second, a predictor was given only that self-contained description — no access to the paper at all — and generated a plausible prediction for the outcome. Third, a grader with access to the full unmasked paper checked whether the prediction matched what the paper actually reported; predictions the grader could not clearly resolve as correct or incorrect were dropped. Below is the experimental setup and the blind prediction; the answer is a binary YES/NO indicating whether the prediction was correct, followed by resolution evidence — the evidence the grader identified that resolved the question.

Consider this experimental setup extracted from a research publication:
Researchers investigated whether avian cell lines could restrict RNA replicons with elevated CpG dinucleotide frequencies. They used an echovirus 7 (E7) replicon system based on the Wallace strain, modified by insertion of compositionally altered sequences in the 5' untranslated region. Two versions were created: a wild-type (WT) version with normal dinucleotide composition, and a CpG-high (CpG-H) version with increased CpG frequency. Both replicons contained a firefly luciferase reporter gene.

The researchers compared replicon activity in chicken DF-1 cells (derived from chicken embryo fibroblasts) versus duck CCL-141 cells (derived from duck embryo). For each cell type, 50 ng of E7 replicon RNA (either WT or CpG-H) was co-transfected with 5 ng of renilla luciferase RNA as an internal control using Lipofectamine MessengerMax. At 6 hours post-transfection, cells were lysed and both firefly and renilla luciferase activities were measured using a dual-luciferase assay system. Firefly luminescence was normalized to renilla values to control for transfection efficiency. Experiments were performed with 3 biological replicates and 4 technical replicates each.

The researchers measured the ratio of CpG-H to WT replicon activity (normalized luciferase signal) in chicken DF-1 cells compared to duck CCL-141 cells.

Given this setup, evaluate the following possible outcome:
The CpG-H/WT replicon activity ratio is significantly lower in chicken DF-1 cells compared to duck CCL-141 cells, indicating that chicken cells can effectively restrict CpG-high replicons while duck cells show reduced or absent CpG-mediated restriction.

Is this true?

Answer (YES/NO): NO